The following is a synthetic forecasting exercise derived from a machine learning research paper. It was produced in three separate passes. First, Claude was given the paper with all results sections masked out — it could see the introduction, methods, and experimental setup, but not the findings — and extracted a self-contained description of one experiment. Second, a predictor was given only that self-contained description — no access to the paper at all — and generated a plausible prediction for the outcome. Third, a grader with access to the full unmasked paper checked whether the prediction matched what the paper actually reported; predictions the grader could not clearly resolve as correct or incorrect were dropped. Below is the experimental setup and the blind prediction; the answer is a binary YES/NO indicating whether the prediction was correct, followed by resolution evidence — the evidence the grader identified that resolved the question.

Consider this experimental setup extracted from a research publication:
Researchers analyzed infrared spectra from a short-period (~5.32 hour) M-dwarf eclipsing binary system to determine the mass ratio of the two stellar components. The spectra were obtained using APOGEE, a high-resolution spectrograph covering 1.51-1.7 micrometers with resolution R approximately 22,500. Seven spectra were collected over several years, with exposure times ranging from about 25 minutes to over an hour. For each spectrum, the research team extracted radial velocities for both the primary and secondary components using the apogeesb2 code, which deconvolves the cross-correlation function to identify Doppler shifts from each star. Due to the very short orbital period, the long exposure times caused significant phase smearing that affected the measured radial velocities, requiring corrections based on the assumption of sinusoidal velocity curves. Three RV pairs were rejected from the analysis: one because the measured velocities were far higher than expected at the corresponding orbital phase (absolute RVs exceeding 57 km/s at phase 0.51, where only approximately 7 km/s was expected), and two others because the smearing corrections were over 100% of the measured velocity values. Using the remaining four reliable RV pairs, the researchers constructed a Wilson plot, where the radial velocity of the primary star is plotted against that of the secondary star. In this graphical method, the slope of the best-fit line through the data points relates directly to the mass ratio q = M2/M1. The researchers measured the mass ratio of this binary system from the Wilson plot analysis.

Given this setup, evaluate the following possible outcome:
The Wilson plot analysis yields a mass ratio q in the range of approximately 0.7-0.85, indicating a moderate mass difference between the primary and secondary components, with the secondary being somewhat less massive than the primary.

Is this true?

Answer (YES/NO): NO